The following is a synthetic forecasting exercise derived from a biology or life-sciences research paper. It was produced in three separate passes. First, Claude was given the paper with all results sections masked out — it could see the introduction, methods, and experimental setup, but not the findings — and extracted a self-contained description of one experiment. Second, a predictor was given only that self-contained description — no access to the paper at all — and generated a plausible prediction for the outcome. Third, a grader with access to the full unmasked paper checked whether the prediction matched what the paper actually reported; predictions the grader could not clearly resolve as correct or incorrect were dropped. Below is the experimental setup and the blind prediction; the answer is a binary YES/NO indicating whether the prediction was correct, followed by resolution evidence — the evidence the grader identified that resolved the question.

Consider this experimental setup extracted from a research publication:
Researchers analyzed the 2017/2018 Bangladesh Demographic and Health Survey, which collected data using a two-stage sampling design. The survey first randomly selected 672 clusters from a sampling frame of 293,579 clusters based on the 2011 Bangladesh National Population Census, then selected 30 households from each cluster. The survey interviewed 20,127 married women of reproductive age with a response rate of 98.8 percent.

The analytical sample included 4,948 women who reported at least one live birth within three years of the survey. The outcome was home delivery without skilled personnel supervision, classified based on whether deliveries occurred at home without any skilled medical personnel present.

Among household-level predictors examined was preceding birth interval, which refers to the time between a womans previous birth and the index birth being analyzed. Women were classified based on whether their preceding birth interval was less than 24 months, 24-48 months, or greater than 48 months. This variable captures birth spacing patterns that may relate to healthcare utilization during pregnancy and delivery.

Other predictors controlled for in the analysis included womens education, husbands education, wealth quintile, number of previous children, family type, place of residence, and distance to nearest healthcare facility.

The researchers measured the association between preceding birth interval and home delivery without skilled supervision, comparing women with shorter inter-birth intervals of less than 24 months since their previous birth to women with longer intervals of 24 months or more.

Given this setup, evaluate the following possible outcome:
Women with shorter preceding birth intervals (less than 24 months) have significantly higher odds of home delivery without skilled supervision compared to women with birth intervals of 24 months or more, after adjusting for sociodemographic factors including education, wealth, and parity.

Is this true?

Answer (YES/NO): YES